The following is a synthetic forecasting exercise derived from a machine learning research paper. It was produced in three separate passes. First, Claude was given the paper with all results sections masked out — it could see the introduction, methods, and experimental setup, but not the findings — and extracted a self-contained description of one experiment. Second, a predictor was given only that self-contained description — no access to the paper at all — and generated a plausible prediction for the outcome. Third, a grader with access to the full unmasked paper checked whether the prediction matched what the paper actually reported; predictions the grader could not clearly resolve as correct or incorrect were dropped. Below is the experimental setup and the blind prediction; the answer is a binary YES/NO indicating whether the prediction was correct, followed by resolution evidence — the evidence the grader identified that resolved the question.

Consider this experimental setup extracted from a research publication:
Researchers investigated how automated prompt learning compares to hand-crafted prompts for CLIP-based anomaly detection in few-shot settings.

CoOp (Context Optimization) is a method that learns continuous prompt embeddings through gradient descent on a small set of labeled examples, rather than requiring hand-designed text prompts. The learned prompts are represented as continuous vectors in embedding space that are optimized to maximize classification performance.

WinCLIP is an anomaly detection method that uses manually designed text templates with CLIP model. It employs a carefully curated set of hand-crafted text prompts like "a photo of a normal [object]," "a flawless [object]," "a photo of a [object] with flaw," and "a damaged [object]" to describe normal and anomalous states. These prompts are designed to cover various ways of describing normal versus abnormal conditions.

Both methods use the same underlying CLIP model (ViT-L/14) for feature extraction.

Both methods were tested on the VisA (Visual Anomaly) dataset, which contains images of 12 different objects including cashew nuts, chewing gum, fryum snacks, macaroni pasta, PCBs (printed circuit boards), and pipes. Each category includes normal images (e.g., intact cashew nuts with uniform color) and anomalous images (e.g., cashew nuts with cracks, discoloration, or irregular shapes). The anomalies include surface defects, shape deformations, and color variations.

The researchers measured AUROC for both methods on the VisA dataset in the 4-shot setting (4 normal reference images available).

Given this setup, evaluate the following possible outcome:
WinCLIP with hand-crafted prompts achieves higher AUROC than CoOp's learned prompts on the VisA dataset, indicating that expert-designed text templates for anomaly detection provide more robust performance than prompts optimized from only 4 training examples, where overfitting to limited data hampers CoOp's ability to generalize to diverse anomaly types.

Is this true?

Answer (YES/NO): YES